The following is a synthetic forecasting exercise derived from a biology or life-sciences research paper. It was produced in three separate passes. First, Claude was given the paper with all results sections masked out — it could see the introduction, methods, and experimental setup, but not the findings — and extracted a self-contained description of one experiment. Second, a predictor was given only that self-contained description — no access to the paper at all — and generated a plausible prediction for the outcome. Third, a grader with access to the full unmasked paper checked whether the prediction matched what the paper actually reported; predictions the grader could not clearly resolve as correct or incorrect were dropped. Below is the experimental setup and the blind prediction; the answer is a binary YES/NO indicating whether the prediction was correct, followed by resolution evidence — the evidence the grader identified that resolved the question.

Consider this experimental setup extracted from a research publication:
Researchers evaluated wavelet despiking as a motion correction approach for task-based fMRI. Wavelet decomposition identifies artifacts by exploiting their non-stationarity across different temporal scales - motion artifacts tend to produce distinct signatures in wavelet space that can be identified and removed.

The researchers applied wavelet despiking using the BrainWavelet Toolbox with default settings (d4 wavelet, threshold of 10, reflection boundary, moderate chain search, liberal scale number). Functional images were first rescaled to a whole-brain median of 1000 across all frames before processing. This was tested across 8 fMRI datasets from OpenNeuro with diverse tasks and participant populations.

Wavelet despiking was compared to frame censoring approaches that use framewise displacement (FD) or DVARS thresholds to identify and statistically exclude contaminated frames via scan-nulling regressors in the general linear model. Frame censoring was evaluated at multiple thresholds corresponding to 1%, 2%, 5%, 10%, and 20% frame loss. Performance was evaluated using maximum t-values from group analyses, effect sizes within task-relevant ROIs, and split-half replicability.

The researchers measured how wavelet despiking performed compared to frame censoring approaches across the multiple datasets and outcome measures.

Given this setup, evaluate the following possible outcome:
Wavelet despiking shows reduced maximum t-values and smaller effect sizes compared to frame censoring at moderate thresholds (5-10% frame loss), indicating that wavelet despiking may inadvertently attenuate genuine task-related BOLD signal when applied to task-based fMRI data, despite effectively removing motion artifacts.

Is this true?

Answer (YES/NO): NO